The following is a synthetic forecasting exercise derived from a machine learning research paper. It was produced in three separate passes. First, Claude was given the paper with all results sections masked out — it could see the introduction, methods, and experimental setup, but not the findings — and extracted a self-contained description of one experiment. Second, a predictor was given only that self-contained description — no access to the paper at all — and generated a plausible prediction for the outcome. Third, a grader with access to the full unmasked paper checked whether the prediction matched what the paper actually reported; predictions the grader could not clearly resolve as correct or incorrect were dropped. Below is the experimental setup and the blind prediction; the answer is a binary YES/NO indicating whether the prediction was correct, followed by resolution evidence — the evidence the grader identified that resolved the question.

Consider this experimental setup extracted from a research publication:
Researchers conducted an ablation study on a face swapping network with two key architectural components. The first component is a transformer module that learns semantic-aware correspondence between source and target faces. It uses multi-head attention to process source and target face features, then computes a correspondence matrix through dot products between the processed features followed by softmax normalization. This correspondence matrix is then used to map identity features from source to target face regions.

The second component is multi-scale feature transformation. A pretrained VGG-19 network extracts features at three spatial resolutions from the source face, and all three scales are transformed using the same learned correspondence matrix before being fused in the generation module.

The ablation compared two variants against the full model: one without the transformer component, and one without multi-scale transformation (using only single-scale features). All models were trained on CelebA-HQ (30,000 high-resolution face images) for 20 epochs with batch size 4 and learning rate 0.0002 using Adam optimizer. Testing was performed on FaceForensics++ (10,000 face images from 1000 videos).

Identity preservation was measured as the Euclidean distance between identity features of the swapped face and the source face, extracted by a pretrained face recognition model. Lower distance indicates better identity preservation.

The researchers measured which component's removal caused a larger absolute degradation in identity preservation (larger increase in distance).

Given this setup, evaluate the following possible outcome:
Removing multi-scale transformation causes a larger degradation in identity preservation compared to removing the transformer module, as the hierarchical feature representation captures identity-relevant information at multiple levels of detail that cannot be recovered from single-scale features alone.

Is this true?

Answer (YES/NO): NO